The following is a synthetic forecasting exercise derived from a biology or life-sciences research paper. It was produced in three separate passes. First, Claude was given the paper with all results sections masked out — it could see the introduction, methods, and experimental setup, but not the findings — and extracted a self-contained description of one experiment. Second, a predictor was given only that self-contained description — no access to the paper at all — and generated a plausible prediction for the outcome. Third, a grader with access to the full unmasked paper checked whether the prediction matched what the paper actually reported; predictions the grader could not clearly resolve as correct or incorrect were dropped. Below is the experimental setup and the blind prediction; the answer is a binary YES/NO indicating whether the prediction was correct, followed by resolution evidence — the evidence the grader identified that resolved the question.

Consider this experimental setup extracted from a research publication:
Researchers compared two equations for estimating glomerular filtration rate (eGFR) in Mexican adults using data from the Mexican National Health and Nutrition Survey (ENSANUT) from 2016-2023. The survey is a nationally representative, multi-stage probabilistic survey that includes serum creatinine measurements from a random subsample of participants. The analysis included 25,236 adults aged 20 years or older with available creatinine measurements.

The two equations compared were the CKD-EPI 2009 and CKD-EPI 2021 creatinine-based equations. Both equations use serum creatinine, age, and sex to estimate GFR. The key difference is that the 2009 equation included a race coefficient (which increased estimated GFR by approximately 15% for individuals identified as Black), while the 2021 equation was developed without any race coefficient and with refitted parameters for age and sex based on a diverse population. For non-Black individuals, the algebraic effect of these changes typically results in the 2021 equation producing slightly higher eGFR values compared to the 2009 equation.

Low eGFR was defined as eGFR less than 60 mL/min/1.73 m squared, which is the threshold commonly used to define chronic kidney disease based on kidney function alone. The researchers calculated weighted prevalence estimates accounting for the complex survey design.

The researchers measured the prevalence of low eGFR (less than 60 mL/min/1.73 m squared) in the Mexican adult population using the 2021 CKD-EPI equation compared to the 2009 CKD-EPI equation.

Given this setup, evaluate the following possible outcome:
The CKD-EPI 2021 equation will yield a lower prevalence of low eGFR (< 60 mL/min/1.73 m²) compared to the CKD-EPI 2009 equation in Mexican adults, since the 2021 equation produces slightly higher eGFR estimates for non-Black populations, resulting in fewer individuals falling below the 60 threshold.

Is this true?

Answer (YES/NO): YES